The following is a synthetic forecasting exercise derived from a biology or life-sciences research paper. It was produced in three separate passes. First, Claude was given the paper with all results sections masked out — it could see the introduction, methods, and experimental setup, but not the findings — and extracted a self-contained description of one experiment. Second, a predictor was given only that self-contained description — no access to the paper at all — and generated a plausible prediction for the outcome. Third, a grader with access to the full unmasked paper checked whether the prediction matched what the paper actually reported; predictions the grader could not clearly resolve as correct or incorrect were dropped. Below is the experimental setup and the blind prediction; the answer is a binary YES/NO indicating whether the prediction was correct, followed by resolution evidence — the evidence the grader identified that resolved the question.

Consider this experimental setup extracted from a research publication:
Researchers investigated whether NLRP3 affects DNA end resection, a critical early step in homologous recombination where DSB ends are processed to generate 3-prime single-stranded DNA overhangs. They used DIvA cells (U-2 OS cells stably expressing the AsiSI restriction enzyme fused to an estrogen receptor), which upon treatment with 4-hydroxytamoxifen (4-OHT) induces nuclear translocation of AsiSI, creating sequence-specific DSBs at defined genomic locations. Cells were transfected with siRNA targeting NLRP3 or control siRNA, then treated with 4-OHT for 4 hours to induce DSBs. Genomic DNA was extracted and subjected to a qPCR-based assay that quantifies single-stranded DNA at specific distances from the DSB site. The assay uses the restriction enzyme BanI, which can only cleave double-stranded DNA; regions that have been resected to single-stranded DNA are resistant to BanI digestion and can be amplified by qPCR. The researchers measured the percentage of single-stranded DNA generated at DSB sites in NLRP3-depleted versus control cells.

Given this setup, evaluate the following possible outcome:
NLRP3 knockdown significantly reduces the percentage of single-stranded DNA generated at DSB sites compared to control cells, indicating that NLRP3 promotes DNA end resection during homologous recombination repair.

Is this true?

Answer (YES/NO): YES